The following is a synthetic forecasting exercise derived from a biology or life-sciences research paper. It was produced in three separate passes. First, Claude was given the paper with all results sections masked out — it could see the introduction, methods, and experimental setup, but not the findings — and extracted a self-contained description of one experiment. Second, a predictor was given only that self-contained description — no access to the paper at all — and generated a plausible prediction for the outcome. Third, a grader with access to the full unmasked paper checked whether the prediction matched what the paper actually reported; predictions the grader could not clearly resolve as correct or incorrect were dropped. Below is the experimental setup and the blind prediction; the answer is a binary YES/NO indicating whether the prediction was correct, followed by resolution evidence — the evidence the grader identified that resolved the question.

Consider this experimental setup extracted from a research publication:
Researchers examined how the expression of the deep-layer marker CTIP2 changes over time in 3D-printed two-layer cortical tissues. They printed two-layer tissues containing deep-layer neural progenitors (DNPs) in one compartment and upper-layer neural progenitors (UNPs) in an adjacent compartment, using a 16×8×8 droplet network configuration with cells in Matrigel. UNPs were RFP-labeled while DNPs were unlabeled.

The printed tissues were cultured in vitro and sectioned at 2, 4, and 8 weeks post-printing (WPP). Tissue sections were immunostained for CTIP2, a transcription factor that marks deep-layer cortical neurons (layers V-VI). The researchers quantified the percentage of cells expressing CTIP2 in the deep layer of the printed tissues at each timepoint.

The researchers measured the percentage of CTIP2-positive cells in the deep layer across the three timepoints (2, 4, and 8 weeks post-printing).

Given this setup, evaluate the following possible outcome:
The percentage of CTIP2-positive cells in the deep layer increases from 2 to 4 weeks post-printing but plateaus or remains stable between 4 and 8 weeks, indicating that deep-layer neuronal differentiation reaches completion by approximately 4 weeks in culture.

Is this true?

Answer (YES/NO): NO